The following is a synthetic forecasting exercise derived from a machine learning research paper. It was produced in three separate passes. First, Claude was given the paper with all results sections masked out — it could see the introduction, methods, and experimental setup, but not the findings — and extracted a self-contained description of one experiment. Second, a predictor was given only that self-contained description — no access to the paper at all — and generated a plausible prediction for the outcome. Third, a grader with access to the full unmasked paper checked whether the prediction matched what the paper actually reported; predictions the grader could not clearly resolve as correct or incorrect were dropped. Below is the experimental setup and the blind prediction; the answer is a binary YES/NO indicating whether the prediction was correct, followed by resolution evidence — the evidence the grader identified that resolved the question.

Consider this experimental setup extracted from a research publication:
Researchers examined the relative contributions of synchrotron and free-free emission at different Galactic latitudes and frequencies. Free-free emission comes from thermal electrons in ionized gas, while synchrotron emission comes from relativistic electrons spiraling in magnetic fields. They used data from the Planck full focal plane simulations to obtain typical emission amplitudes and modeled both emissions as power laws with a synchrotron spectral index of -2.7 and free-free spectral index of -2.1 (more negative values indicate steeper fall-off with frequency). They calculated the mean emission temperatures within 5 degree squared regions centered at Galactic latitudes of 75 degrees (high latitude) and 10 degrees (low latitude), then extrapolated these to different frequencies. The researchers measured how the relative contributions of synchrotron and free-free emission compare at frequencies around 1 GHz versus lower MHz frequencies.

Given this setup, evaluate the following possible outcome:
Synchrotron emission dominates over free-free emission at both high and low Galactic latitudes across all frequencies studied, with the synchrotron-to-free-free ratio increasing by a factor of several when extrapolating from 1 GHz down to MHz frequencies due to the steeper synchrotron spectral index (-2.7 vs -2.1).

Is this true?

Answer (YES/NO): NO